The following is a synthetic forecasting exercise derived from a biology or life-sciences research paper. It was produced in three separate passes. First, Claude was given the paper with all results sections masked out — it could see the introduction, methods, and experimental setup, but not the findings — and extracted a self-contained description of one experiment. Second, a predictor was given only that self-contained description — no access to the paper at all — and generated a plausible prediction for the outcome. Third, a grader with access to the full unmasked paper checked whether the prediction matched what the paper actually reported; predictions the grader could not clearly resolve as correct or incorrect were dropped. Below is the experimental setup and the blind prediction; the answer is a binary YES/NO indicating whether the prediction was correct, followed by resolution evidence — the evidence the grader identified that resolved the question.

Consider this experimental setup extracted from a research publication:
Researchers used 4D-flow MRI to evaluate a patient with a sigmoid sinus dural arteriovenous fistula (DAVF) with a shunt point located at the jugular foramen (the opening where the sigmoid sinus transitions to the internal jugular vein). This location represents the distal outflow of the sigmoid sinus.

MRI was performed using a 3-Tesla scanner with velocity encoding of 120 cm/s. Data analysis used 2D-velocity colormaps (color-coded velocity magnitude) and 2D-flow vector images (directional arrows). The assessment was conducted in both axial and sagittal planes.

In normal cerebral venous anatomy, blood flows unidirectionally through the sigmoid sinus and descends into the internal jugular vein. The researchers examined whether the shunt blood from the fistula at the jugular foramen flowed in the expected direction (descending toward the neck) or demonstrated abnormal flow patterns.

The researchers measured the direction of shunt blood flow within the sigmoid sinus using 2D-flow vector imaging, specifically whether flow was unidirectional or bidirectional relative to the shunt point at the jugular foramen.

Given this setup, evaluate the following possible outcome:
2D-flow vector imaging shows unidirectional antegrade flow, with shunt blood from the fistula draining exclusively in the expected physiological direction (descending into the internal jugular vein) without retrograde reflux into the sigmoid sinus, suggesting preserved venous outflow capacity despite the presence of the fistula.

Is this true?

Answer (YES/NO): NO